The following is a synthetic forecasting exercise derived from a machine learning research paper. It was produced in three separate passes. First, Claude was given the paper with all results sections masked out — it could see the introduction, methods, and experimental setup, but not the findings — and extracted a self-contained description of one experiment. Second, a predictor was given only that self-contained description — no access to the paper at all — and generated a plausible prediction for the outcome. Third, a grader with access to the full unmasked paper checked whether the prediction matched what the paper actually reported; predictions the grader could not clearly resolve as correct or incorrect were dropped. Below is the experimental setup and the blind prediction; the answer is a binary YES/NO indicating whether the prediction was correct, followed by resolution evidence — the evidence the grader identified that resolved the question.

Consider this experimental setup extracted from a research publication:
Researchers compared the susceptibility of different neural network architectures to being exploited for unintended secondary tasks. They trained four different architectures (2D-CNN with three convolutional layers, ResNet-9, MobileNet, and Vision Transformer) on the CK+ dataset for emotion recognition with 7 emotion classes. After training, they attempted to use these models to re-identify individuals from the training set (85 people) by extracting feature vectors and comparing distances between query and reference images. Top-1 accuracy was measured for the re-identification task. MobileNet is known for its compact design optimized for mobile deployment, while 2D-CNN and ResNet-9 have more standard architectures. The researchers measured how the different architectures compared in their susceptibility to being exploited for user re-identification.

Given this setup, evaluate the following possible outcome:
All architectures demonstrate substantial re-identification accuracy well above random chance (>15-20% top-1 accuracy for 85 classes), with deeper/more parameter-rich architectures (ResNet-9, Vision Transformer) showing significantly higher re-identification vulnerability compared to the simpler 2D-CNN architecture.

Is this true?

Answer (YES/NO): NO